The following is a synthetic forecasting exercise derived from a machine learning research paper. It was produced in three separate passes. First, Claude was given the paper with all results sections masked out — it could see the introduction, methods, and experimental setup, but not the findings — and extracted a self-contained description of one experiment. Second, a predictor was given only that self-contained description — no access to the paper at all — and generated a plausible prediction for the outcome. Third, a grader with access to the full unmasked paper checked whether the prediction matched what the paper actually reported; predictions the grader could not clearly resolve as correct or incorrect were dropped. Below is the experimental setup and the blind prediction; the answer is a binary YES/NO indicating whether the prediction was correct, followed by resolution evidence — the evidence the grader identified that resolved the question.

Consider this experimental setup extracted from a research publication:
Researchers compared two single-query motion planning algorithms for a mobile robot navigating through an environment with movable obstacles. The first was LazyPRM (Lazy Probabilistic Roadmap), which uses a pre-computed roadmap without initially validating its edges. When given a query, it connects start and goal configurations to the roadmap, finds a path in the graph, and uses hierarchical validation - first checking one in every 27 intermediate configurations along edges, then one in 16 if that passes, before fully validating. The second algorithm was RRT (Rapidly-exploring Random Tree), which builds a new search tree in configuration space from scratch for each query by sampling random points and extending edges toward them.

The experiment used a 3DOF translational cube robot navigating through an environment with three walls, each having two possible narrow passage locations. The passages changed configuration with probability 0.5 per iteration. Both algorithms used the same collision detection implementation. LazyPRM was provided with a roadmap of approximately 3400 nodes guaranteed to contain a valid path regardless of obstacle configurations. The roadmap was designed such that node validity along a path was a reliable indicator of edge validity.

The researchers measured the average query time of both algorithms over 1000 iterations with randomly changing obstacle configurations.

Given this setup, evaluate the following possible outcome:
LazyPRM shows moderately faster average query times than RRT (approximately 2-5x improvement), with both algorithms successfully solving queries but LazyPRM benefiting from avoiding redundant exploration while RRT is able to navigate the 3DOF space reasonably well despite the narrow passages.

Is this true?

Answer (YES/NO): NO